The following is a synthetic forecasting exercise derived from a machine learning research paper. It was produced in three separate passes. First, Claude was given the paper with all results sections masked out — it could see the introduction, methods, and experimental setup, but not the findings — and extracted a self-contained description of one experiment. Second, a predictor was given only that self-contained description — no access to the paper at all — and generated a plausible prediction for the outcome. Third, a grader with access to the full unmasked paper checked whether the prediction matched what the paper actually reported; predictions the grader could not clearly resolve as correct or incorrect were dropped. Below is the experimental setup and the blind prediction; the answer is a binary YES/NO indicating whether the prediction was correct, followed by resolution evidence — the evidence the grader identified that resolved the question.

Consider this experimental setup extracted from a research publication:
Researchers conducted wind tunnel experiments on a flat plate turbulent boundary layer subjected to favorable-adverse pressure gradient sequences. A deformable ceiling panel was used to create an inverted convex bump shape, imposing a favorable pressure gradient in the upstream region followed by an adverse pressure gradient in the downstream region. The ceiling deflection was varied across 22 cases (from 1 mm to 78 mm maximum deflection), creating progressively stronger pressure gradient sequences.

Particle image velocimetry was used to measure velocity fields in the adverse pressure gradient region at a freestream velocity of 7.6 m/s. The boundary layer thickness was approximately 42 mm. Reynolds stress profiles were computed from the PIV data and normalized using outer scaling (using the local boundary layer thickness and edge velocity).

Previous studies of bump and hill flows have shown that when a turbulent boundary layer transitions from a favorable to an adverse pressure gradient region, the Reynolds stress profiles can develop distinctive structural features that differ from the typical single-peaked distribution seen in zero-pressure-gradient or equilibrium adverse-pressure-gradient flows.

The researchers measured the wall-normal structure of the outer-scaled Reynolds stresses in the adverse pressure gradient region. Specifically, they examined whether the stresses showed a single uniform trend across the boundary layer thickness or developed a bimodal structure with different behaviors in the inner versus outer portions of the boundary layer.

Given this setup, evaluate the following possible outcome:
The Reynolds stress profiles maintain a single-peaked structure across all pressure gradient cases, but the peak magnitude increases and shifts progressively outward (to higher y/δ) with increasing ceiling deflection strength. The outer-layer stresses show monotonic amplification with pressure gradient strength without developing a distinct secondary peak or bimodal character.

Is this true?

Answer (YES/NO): NO